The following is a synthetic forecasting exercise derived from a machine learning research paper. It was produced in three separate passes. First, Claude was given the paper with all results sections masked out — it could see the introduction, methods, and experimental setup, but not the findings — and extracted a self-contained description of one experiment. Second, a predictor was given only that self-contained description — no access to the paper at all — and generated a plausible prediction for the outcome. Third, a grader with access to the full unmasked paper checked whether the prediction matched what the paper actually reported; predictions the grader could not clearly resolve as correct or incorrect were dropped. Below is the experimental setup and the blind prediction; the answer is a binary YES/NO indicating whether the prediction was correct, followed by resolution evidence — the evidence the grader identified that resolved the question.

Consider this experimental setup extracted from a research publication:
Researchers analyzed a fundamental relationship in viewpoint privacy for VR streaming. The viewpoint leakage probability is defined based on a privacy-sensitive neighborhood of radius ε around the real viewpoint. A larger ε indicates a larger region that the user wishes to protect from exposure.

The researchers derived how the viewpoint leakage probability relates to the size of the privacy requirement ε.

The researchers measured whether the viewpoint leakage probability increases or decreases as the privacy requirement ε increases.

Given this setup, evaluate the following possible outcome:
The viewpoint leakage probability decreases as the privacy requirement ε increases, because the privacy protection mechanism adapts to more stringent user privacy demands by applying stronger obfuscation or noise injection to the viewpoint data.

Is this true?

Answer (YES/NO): NO